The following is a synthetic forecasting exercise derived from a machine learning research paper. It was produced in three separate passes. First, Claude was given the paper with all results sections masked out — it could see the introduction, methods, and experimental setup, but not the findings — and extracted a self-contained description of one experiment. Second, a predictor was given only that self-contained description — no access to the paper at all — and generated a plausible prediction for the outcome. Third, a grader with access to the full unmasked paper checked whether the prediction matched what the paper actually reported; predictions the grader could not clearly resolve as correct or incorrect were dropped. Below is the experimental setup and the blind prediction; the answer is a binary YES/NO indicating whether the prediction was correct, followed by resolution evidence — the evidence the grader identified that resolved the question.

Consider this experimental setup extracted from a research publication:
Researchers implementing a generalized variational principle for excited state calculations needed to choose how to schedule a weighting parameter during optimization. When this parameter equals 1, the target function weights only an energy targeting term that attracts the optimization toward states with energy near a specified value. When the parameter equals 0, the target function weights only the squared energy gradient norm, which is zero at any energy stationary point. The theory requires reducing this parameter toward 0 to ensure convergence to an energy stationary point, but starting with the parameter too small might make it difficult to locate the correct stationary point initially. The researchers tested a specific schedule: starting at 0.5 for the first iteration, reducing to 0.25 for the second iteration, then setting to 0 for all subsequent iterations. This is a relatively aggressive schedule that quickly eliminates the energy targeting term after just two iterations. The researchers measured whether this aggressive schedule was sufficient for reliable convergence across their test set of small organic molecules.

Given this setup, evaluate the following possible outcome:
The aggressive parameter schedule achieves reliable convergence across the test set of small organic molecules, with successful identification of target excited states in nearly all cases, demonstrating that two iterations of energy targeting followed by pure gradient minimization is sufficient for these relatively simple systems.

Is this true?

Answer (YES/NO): YES